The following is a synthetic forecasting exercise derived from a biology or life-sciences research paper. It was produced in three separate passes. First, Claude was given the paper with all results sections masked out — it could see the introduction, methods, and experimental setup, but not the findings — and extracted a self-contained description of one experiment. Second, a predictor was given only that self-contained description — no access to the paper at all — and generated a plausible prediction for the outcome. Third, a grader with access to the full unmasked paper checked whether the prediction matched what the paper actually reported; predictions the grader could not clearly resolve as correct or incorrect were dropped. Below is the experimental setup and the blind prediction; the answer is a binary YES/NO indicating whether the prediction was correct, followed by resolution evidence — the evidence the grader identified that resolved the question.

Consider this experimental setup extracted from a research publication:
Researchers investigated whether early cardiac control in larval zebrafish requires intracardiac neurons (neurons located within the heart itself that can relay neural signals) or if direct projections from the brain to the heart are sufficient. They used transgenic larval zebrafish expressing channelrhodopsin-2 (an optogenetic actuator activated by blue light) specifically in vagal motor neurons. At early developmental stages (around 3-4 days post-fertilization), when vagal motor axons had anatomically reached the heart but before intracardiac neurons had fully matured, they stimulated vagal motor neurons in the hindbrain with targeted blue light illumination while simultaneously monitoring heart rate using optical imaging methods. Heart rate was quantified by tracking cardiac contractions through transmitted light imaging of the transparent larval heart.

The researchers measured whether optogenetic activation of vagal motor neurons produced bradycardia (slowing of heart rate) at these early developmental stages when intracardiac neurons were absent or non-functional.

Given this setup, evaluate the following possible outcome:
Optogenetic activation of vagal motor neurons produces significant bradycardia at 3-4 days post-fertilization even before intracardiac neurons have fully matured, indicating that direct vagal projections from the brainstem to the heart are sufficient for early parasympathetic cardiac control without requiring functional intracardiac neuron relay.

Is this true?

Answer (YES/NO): NO